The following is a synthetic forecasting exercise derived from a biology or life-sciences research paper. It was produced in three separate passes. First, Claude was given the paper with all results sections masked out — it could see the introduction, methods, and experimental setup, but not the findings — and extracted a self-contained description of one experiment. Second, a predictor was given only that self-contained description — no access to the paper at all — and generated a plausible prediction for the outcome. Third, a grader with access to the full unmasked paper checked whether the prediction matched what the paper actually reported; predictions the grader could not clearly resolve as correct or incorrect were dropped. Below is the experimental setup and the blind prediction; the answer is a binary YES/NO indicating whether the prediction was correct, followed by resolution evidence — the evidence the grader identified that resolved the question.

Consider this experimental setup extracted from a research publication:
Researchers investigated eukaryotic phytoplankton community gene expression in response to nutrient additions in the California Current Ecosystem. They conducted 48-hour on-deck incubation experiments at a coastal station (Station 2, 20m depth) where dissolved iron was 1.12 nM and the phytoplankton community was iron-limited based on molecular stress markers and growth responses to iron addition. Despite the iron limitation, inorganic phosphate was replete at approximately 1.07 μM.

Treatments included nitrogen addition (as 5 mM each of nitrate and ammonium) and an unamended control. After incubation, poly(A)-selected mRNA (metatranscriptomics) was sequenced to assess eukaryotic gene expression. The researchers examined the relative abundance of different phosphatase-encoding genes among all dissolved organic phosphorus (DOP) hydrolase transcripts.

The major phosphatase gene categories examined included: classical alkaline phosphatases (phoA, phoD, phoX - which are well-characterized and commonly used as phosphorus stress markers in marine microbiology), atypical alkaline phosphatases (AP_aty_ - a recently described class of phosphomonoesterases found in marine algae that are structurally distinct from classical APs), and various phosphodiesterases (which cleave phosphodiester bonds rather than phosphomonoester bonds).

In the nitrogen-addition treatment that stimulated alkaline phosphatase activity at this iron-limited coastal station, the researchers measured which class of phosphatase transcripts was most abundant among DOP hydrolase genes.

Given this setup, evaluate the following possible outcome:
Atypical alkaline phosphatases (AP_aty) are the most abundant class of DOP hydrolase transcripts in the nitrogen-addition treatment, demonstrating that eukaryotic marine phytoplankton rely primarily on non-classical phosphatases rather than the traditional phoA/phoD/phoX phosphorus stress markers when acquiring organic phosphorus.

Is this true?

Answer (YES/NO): YES